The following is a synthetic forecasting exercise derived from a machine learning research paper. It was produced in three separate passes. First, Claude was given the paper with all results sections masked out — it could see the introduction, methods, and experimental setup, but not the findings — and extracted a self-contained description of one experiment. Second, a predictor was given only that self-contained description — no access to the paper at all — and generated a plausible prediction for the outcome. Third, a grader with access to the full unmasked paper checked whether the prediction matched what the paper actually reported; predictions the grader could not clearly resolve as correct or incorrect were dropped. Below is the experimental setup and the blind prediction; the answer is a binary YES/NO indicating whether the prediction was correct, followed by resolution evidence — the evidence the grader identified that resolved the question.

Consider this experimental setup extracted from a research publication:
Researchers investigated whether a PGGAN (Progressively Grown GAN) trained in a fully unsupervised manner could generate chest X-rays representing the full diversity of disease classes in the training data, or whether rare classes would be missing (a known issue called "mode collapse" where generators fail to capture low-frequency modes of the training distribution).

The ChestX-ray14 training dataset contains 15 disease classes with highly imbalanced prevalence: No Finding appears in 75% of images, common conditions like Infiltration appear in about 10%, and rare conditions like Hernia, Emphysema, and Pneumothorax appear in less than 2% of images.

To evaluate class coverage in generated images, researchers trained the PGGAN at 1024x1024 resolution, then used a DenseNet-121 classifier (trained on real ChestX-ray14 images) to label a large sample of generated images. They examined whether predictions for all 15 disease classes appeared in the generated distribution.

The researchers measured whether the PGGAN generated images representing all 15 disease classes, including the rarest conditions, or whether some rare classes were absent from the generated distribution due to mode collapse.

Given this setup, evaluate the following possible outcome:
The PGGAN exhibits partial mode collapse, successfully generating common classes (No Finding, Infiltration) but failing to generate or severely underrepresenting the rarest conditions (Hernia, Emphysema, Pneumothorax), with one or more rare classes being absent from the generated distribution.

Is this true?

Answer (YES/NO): NO